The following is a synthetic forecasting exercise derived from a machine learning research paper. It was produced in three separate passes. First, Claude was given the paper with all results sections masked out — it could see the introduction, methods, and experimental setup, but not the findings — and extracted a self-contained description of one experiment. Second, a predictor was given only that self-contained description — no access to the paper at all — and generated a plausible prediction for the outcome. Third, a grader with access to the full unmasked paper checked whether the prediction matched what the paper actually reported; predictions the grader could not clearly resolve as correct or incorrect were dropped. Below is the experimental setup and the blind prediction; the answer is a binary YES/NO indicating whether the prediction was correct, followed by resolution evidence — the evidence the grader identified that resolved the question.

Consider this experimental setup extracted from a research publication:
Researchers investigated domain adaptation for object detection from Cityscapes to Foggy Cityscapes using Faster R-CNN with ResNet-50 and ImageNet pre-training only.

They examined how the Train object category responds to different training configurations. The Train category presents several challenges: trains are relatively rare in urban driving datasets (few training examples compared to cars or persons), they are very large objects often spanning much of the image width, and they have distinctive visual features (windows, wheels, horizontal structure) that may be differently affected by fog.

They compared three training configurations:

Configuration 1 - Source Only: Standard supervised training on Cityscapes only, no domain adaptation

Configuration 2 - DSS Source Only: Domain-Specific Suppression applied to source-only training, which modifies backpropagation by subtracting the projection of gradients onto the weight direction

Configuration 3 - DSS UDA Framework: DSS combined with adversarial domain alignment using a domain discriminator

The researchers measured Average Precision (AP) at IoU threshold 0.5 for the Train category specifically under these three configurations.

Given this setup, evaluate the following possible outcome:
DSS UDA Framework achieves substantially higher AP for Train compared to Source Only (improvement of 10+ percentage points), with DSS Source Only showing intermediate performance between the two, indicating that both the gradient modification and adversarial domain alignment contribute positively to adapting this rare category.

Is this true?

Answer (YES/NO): NO